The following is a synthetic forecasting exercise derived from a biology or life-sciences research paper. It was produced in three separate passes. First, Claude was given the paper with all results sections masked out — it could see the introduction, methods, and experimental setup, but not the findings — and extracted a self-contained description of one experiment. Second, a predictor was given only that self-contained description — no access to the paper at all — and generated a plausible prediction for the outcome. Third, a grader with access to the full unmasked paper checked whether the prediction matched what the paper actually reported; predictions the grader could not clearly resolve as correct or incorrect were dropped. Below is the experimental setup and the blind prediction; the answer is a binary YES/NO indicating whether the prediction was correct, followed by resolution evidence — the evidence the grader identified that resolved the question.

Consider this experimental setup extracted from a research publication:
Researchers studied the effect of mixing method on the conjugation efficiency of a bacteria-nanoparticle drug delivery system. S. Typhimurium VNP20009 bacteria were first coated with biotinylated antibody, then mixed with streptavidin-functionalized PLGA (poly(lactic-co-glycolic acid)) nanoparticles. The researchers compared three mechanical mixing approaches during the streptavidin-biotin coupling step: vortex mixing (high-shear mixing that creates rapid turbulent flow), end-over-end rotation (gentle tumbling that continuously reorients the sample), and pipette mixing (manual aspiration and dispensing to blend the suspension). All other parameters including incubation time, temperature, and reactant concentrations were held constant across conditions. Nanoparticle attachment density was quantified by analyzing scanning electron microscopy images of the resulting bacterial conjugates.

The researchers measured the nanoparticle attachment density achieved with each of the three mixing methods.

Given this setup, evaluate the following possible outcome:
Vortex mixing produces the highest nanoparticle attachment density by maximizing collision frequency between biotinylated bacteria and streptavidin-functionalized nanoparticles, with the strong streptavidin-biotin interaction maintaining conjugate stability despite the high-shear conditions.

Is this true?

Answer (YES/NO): NO